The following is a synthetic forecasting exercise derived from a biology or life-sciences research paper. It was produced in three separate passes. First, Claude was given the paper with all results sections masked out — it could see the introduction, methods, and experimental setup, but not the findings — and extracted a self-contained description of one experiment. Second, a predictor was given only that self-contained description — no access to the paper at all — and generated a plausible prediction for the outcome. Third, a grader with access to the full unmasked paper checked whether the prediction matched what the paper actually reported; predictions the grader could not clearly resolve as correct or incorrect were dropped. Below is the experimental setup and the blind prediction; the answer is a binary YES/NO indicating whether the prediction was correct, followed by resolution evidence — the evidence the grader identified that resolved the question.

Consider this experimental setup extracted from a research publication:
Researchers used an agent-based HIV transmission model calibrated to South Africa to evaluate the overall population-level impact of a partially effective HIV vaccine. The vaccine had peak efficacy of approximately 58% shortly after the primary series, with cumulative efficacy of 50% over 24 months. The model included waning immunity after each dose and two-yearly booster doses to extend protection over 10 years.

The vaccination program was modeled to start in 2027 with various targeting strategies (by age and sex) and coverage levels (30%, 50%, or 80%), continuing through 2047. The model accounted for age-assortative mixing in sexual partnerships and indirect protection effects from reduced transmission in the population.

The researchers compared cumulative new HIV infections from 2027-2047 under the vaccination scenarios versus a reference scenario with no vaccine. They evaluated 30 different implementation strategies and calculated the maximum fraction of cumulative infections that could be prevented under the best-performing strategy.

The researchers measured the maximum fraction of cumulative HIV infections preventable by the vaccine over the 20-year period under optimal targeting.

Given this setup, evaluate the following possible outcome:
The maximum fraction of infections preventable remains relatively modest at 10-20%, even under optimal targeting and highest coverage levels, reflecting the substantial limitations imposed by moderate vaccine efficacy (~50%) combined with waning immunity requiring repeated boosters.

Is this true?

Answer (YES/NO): YES